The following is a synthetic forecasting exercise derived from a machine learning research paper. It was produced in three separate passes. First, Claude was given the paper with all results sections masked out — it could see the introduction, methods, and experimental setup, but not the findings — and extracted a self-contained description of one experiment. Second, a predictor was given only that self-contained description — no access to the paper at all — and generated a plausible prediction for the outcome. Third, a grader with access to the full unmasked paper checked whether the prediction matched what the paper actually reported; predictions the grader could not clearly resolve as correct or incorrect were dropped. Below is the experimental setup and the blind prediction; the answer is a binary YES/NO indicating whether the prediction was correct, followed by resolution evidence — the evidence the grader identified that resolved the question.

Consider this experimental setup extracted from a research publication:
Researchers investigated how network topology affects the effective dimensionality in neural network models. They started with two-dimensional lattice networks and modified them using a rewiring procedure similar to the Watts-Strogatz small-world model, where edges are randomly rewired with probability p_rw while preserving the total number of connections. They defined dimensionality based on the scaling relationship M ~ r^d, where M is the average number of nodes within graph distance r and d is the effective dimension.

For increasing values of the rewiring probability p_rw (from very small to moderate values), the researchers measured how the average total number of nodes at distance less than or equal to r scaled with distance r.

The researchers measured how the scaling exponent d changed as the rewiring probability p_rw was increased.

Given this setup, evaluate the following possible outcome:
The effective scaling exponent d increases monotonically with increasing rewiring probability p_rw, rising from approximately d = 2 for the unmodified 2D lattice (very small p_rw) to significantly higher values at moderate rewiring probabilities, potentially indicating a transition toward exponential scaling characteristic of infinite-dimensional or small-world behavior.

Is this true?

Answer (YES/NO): YES